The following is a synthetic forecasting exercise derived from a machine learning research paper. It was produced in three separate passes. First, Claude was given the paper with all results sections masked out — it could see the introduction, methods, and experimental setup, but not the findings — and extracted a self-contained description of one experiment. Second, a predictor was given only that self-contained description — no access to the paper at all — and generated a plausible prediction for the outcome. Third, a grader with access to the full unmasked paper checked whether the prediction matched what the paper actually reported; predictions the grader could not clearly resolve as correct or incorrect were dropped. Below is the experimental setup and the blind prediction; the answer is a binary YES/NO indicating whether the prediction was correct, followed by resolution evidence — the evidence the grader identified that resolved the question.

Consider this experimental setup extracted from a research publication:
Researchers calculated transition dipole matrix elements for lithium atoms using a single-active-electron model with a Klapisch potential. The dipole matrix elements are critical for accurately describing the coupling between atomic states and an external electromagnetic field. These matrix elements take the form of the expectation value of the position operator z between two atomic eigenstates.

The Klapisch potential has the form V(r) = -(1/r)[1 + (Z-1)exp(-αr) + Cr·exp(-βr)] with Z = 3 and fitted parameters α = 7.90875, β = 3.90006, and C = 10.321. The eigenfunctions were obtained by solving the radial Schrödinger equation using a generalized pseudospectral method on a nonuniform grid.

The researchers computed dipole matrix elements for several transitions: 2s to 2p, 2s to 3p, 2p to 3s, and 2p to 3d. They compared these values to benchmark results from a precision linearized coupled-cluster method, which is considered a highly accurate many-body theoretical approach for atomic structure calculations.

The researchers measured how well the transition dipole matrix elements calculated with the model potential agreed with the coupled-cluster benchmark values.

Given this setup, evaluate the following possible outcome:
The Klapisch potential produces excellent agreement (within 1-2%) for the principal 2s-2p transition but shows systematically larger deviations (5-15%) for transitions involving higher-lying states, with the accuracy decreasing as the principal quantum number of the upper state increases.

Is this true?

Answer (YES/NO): NO